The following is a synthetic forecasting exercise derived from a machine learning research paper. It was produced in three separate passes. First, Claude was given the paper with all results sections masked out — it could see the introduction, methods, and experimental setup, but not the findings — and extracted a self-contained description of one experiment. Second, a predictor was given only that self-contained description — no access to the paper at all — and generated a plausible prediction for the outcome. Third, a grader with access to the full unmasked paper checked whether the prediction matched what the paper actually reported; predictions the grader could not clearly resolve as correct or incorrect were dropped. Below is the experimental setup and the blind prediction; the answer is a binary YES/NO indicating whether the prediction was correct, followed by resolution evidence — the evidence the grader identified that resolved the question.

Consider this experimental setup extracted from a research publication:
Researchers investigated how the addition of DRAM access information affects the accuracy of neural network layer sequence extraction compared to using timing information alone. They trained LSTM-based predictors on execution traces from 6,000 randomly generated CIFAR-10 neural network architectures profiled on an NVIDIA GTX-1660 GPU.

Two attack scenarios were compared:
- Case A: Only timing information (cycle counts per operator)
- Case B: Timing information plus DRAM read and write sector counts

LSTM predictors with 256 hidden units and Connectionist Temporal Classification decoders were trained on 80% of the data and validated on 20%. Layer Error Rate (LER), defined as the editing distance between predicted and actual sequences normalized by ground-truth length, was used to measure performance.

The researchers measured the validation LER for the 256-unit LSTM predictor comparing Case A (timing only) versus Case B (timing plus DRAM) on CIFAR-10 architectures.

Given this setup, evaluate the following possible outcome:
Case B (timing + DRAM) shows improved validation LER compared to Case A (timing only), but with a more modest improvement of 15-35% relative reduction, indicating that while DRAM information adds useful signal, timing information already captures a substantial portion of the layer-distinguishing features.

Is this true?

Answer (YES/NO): NO